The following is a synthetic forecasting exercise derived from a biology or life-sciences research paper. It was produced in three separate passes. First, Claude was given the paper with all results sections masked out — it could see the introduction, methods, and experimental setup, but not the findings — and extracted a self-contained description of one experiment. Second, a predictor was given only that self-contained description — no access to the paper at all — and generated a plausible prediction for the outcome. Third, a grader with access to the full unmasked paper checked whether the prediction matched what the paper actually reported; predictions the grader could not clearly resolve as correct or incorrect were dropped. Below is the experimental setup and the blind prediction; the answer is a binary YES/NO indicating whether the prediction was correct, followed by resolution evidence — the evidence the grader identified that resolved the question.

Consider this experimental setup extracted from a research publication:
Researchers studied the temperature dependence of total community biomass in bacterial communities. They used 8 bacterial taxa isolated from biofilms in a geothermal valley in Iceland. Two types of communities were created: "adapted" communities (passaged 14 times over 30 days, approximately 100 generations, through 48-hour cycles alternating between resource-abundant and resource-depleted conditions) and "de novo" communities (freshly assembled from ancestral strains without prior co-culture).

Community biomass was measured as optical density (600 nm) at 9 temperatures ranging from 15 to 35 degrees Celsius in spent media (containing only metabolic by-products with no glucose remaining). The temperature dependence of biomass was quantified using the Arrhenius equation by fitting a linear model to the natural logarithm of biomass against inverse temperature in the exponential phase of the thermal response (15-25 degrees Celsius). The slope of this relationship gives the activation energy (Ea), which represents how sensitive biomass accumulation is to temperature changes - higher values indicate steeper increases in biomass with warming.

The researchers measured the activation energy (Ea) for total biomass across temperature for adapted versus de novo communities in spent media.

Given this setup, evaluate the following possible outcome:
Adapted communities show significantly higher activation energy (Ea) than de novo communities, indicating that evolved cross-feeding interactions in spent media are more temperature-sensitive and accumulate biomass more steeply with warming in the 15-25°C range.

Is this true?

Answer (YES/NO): YES